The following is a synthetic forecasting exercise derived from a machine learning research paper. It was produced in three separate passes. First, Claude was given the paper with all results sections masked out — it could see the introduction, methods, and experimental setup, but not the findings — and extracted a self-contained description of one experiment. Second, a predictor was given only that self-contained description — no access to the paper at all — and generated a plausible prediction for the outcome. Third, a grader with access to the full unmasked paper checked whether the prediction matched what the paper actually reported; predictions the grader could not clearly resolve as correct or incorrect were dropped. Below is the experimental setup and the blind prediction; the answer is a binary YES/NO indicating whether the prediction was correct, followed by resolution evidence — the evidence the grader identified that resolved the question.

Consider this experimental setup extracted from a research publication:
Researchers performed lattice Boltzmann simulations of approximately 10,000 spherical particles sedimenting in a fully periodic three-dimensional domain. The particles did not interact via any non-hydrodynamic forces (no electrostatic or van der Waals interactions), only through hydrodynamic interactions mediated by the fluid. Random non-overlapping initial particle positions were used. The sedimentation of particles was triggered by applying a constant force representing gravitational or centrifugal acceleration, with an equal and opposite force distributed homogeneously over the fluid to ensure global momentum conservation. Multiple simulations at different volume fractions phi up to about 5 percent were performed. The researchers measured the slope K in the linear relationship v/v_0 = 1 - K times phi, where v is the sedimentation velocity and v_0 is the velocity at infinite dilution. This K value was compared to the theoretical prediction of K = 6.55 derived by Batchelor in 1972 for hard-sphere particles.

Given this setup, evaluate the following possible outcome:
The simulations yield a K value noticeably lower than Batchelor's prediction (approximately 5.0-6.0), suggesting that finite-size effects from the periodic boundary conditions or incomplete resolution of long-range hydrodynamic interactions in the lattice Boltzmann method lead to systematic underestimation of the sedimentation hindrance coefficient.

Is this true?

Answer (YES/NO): NO